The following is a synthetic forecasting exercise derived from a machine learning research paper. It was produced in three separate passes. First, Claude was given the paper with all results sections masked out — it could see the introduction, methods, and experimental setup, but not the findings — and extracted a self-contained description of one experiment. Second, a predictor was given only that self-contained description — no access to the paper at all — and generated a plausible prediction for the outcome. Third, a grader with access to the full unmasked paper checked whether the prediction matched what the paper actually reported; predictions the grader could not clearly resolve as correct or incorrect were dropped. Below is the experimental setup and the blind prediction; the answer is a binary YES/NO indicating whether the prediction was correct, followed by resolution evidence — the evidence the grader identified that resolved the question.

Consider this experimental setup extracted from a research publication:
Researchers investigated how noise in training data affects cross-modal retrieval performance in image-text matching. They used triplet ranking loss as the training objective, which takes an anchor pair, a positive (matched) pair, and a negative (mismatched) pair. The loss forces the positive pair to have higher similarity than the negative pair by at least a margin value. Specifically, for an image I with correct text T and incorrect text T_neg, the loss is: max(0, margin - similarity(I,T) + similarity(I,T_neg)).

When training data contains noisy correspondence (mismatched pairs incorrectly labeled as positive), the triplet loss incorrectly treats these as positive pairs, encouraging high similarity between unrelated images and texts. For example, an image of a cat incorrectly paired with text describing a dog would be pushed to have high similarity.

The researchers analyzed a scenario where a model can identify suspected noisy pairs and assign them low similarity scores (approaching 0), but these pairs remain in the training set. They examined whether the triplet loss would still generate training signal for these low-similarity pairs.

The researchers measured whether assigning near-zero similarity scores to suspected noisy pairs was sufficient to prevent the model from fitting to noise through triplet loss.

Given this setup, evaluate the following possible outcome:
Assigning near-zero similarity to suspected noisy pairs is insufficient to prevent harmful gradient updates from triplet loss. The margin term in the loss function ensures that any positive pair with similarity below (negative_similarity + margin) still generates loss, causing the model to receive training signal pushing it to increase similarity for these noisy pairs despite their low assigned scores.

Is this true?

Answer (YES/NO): YES